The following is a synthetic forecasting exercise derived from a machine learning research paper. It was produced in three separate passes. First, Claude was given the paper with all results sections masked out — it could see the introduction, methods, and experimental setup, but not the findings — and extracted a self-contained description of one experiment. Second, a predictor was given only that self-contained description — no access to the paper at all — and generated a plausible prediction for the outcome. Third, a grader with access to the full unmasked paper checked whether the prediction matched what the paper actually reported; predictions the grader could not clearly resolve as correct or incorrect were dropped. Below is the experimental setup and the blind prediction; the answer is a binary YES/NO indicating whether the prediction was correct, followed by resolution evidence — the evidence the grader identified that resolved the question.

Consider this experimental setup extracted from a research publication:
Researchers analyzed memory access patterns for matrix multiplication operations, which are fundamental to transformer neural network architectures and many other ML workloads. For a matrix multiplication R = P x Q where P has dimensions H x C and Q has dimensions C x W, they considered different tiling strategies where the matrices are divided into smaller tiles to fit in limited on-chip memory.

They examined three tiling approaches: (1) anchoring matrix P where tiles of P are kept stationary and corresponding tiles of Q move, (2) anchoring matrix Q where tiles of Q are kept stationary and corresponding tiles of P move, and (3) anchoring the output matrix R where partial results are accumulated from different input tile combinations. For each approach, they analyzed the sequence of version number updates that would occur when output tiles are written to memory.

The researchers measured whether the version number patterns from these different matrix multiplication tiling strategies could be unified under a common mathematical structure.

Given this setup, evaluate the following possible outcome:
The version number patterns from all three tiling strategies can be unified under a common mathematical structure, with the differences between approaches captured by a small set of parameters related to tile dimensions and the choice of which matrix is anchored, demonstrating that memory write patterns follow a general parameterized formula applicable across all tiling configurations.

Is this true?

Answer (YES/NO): YES